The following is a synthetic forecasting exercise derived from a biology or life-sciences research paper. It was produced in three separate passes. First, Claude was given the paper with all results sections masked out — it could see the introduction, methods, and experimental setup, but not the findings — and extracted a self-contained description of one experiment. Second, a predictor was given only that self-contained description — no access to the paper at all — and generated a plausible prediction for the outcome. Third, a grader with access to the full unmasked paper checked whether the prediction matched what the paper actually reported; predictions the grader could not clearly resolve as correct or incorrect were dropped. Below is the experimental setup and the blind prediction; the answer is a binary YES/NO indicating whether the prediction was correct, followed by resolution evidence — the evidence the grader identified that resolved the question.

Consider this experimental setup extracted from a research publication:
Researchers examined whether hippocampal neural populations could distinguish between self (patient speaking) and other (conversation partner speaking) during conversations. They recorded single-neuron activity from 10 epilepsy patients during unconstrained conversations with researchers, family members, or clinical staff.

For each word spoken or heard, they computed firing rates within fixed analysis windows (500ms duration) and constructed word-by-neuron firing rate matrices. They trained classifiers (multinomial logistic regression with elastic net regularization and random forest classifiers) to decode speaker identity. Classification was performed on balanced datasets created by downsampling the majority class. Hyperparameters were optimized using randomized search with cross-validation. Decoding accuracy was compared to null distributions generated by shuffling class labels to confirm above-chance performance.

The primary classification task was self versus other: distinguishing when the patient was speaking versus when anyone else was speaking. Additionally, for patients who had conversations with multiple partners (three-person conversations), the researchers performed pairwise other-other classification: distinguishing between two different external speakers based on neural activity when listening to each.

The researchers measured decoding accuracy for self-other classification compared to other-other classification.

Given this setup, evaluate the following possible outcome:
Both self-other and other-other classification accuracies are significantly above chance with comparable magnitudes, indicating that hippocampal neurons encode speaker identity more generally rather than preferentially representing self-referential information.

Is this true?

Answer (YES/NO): NO